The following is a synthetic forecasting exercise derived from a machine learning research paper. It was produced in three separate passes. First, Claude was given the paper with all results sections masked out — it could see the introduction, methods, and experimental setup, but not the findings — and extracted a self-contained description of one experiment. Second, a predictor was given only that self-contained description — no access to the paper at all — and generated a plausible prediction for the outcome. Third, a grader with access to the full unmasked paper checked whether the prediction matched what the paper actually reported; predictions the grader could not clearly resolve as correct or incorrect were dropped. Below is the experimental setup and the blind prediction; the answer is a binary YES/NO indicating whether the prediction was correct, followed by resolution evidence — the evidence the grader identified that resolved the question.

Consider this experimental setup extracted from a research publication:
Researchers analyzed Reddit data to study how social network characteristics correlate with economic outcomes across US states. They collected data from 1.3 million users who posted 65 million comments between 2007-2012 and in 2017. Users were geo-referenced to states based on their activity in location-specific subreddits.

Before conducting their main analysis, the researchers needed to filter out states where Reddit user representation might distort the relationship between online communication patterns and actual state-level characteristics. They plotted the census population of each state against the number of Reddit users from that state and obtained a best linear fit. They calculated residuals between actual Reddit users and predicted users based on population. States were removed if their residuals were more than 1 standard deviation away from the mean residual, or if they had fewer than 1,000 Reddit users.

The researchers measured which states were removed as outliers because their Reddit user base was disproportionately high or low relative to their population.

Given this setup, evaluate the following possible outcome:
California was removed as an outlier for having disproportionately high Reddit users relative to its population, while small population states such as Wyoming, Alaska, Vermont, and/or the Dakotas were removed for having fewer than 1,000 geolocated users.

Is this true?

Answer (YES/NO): NO